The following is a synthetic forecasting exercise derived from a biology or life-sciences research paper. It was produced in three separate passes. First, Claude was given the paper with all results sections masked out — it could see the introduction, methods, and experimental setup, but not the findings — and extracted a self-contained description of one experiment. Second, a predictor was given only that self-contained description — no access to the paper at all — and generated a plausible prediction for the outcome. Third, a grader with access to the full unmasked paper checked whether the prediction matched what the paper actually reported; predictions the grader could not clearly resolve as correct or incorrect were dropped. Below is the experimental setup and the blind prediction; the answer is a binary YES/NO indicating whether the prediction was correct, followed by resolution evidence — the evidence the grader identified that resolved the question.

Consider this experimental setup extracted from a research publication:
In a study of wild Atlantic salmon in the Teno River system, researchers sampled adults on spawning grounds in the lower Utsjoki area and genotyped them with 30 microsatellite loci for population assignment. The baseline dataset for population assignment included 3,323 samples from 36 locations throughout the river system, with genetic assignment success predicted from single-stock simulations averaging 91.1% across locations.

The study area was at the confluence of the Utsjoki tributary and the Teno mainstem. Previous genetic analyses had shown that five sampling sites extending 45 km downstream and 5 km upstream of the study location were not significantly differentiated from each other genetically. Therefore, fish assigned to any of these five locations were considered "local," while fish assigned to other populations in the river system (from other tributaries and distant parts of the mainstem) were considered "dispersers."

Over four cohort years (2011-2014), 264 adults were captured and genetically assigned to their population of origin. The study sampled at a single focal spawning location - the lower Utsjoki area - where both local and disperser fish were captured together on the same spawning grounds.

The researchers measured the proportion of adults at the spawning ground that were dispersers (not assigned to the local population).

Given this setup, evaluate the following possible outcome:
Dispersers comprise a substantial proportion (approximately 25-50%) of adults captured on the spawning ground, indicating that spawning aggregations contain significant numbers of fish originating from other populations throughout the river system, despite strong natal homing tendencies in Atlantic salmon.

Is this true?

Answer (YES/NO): NO